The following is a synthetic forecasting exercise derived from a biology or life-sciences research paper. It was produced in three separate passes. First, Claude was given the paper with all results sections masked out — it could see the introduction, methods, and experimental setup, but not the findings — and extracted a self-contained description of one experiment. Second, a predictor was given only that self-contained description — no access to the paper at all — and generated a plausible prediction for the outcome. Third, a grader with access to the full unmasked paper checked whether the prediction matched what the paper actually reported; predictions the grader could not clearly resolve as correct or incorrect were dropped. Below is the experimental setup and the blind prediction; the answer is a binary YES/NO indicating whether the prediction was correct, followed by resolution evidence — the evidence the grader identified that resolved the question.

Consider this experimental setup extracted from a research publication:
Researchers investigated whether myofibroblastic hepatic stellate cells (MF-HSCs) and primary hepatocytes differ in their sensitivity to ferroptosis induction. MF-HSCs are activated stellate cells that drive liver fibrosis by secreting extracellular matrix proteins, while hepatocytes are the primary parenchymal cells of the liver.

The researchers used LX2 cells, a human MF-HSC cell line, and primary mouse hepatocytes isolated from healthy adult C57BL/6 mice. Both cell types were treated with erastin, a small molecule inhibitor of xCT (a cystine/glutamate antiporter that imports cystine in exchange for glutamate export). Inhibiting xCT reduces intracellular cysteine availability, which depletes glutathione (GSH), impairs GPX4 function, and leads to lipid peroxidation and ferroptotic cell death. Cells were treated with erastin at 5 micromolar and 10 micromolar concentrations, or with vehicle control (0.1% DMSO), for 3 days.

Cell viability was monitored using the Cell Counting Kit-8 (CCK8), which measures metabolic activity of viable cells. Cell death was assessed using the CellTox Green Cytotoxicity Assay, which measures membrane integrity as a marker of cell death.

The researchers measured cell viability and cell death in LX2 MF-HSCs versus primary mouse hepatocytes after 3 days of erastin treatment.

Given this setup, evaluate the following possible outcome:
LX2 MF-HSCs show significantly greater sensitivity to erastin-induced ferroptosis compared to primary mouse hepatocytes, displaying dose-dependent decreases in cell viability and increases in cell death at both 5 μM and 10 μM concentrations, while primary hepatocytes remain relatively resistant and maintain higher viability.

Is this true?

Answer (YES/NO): YES